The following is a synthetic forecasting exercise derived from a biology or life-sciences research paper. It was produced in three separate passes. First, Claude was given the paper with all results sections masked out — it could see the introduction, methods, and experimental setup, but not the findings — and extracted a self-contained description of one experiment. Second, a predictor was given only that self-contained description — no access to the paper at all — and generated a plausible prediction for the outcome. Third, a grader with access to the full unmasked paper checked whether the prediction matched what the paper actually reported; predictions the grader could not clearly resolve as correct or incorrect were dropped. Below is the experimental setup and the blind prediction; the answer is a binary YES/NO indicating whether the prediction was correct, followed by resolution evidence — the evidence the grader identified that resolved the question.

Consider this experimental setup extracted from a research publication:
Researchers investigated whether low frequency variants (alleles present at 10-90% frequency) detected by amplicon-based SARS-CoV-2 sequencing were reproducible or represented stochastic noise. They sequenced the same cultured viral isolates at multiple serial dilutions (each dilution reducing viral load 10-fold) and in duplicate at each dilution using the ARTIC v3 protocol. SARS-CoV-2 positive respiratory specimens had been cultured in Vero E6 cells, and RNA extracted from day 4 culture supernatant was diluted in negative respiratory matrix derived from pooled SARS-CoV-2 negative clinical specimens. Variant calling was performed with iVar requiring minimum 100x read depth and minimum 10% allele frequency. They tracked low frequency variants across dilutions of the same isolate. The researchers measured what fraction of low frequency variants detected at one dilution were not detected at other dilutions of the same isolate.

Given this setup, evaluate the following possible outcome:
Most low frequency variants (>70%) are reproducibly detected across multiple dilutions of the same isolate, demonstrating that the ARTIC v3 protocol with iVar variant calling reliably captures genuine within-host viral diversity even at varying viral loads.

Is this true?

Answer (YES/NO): NO